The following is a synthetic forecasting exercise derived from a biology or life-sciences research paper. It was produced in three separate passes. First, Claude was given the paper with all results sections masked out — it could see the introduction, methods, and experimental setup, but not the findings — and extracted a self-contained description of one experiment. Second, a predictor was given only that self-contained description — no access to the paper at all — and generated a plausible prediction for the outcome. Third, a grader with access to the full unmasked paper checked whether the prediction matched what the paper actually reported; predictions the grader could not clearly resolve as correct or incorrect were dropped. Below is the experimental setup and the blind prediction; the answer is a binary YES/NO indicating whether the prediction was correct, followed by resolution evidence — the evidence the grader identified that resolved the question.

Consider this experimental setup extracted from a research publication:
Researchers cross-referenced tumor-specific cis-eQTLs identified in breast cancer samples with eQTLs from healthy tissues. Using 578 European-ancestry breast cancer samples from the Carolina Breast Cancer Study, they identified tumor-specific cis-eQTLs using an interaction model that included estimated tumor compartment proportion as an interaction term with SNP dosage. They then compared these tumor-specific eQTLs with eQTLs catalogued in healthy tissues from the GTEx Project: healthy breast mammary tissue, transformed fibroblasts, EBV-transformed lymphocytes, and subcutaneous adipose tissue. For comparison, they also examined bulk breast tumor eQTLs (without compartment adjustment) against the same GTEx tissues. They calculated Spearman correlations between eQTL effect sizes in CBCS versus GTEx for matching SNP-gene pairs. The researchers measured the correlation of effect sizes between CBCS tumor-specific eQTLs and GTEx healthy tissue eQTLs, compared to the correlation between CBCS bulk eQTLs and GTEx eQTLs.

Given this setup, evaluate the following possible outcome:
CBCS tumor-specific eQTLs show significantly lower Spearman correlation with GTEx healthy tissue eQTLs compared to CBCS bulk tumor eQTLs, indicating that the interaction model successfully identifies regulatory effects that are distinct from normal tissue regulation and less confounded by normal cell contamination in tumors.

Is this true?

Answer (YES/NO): YES